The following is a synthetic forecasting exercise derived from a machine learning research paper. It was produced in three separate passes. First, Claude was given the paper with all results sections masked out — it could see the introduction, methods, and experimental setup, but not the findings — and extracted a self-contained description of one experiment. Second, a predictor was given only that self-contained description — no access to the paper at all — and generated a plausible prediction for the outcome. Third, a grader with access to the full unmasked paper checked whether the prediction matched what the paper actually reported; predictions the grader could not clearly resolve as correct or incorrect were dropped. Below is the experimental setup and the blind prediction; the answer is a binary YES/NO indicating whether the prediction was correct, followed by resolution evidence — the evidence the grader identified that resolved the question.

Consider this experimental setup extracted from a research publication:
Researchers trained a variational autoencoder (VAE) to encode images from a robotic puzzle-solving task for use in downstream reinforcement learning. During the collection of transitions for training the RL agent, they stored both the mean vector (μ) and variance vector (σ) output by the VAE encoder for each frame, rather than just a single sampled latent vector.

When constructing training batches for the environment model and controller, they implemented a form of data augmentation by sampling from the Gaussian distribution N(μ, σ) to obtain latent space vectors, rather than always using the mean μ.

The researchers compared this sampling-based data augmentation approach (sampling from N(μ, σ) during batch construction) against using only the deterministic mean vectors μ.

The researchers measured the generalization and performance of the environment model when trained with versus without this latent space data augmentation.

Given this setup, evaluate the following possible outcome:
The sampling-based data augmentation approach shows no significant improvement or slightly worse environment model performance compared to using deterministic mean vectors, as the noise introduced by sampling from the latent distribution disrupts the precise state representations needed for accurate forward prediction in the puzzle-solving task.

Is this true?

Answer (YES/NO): NO